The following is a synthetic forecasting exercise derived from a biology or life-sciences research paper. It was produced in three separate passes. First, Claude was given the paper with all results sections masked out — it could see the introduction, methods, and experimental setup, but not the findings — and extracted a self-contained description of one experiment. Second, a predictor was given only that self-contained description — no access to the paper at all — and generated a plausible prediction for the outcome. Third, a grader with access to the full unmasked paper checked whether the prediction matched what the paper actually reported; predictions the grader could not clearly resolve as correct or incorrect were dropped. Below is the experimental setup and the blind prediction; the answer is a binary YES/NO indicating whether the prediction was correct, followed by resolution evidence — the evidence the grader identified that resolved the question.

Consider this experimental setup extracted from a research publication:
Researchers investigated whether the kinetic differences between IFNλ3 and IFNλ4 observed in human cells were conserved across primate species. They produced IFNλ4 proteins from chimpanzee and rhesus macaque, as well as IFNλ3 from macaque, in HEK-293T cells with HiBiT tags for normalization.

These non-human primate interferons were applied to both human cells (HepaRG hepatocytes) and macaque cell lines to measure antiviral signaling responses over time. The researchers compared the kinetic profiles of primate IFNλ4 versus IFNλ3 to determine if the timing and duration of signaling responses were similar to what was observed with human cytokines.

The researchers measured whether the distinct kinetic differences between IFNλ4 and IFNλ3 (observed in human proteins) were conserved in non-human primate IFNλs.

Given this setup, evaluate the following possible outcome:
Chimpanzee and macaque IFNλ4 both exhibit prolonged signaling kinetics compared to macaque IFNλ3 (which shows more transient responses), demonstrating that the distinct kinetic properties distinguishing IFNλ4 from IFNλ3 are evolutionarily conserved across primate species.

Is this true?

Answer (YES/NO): NO